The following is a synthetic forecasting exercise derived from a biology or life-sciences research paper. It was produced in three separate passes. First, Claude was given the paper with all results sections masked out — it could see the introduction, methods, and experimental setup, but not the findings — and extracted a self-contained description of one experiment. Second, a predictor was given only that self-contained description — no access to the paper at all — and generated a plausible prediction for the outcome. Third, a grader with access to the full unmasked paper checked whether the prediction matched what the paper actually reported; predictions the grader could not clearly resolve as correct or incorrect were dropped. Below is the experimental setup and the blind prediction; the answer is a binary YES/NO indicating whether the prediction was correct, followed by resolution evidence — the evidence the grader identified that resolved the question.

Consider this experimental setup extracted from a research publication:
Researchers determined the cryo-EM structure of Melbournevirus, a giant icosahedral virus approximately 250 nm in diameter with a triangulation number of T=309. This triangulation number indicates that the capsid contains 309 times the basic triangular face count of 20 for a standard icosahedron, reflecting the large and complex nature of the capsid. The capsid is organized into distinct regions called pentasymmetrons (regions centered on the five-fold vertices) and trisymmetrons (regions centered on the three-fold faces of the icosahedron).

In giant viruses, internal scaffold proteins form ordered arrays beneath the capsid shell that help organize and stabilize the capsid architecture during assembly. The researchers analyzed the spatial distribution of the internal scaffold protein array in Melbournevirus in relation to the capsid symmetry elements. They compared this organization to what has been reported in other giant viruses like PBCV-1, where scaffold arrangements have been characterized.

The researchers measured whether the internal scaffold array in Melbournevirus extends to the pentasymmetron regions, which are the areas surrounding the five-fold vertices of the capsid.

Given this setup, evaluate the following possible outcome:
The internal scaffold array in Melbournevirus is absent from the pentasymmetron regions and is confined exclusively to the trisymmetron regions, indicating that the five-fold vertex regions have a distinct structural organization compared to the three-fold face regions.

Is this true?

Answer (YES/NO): YES